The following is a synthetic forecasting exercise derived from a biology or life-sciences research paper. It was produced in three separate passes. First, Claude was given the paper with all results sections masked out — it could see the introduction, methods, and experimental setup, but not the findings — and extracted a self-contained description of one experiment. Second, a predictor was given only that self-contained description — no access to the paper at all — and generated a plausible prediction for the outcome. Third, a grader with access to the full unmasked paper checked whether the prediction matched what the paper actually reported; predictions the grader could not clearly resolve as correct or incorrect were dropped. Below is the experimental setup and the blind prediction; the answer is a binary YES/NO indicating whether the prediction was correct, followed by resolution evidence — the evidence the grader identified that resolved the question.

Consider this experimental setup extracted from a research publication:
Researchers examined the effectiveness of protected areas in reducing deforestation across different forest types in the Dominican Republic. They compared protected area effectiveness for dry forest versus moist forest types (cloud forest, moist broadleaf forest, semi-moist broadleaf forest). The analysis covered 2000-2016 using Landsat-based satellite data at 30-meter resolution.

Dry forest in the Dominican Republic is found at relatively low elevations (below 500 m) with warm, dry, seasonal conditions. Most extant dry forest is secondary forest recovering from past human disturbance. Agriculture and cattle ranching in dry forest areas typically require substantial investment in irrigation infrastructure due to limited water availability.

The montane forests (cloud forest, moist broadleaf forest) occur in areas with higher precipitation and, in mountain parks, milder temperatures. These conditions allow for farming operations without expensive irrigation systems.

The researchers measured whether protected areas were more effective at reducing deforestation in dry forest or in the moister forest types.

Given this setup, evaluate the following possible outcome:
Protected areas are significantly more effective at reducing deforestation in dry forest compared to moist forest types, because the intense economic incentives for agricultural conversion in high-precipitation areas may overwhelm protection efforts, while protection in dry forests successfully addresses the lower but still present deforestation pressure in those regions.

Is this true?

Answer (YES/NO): NO